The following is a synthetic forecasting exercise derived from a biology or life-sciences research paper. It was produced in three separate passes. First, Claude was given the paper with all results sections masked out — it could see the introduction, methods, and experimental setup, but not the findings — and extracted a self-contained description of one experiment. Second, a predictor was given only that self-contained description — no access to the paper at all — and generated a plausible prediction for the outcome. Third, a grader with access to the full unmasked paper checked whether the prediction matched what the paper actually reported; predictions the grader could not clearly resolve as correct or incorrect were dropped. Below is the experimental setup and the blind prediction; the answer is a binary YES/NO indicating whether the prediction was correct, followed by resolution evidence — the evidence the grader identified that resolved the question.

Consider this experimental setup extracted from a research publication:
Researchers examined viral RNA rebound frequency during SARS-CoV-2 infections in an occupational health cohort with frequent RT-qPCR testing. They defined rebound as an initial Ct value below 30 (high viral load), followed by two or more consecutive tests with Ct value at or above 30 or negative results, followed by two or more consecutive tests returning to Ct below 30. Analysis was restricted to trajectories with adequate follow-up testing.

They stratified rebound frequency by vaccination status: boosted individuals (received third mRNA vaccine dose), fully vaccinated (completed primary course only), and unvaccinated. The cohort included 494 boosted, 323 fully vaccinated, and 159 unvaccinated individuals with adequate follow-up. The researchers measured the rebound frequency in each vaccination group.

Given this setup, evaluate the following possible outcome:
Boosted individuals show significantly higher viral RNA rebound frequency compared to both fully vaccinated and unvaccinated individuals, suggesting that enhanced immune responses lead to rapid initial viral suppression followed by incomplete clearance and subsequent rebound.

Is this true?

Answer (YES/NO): NO